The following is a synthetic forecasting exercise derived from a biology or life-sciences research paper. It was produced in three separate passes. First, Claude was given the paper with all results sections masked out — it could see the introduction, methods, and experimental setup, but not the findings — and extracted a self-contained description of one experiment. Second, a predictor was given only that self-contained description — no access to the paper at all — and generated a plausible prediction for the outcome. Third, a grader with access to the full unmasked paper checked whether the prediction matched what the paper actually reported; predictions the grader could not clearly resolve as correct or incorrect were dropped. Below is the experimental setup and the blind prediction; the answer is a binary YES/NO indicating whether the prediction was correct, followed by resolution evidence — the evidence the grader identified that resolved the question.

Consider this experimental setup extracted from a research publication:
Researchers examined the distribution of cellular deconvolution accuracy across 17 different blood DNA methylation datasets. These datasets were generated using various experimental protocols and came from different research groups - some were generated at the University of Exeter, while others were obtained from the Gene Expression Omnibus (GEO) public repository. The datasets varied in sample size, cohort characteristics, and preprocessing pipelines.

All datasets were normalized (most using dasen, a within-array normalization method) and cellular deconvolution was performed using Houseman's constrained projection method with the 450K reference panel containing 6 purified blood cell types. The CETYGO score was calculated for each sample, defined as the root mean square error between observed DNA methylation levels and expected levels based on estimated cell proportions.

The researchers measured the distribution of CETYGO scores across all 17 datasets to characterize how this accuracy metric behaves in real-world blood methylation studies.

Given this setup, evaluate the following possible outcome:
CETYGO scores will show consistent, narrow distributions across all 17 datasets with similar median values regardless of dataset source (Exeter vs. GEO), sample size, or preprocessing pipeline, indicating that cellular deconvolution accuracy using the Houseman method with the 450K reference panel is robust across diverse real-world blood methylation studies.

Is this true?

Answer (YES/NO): NO